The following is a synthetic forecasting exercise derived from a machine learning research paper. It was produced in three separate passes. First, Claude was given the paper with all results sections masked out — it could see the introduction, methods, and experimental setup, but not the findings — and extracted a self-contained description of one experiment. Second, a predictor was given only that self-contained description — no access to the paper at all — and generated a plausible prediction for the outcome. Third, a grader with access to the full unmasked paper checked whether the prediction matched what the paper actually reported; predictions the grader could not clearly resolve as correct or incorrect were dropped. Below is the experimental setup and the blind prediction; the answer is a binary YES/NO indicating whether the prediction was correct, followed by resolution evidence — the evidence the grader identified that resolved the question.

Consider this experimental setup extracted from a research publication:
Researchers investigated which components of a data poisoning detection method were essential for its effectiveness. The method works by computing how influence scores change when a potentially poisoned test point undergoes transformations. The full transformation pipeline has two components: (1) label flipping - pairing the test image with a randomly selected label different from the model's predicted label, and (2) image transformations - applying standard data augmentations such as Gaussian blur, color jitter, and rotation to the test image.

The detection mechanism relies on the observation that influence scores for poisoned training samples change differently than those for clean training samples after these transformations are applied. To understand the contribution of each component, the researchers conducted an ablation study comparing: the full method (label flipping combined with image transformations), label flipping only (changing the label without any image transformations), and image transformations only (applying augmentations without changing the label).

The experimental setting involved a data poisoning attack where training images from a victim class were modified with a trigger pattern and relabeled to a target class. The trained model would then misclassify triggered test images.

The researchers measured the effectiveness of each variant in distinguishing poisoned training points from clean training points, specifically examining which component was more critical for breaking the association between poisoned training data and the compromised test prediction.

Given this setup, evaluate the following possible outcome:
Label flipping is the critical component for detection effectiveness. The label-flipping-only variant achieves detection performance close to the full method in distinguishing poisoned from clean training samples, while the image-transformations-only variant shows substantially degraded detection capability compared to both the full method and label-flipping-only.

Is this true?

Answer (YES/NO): YES